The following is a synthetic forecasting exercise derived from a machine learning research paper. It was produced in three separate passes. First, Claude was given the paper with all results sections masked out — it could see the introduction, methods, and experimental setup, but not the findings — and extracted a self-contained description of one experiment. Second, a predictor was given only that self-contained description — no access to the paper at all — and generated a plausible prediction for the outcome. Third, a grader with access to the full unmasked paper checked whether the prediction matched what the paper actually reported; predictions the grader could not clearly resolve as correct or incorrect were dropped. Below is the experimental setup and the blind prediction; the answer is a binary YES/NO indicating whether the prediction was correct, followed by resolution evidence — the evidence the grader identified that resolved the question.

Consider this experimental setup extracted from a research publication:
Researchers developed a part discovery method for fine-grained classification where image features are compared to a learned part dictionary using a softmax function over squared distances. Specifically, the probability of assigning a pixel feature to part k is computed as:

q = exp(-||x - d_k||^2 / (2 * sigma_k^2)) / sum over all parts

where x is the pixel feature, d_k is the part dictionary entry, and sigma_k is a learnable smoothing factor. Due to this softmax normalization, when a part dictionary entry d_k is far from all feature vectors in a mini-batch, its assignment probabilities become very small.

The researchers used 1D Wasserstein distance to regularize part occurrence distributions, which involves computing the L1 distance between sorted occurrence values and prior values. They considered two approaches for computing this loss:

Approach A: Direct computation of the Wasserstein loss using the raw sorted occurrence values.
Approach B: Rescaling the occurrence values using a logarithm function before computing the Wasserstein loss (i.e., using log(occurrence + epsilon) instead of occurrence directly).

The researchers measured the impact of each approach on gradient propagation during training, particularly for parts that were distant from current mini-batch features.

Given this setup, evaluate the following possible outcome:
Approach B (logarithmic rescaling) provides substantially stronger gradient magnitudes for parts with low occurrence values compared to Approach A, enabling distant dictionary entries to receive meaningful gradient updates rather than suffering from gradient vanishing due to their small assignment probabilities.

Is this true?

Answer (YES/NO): YES